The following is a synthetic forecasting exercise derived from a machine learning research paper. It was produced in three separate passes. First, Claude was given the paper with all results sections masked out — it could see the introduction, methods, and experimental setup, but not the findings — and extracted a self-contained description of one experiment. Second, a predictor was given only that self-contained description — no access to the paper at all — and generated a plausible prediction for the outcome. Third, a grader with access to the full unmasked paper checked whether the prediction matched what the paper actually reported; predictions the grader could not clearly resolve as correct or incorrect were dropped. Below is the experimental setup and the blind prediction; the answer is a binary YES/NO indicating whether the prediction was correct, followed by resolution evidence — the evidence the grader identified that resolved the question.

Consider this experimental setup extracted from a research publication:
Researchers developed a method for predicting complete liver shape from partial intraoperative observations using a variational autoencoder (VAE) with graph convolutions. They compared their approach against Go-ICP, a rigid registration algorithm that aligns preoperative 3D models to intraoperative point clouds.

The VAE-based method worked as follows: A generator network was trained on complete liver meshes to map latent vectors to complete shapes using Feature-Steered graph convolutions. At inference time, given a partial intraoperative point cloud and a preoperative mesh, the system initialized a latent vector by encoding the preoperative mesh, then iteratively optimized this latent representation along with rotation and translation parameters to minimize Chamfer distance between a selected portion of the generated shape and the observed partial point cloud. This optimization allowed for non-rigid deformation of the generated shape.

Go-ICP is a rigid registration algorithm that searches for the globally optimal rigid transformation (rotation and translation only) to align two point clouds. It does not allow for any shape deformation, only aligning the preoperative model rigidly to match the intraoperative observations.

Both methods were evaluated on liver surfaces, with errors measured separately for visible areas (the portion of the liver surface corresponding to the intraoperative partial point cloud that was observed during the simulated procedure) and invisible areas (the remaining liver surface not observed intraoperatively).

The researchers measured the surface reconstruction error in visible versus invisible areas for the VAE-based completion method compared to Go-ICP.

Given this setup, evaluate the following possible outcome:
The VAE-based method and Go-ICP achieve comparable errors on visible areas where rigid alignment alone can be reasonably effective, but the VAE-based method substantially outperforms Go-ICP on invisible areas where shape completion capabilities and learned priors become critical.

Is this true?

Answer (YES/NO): NO